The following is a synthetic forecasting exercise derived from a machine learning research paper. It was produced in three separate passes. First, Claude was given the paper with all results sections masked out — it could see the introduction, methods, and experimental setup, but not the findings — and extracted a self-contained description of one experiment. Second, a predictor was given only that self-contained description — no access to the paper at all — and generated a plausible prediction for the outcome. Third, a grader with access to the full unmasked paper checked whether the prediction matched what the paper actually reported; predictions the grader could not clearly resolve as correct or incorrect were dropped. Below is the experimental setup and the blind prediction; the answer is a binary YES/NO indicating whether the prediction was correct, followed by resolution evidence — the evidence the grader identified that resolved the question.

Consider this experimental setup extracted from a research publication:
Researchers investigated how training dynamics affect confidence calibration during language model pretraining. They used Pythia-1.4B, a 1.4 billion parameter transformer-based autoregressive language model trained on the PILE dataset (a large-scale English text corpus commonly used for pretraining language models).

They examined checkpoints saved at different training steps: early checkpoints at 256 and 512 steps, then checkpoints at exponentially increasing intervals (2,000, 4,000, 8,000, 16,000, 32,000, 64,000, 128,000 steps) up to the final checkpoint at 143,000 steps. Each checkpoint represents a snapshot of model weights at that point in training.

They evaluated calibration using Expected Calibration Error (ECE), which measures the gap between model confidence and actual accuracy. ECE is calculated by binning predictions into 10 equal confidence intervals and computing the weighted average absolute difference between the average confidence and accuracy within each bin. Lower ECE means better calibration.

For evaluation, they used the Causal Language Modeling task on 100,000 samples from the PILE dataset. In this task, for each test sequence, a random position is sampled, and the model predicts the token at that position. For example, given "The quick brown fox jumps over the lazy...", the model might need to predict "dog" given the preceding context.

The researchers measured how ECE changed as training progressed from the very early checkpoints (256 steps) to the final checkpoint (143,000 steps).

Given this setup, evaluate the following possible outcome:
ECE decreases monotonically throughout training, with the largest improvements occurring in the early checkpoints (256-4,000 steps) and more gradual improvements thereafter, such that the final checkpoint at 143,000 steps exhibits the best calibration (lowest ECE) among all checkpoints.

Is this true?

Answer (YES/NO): NO